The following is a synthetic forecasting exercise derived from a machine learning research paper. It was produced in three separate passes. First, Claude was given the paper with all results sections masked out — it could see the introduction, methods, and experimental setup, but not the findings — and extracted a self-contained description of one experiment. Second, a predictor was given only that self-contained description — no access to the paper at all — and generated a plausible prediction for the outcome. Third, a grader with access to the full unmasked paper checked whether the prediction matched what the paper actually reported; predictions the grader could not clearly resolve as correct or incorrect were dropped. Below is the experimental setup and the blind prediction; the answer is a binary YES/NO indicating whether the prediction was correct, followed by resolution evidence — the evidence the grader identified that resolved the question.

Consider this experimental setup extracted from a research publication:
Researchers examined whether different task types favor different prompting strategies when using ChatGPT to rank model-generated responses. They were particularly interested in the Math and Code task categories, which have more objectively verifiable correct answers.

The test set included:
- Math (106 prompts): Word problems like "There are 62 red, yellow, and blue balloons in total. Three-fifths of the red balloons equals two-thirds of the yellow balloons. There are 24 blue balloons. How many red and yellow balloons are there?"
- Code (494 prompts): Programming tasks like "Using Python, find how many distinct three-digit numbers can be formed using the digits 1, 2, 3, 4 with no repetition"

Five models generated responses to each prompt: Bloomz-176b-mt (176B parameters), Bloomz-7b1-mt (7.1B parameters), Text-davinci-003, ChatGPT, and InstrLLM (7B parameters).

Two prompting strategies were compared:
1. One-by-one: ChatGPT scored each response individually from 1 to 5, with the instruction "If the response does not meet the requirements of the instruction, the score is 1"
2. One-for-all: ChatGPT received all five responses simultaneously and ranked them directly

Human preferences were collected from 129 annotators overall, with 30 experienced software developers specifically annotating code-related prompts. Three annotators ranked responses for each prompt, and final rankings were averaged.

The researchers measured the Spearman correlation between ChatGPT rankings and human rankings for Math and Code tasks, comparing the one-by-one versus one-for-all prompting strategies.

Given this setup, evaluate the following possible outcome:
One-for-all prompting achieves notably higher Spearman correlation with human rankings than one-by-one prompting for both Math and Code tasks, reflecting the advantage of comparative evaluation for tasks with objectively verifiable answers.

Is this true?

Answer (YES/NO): YES